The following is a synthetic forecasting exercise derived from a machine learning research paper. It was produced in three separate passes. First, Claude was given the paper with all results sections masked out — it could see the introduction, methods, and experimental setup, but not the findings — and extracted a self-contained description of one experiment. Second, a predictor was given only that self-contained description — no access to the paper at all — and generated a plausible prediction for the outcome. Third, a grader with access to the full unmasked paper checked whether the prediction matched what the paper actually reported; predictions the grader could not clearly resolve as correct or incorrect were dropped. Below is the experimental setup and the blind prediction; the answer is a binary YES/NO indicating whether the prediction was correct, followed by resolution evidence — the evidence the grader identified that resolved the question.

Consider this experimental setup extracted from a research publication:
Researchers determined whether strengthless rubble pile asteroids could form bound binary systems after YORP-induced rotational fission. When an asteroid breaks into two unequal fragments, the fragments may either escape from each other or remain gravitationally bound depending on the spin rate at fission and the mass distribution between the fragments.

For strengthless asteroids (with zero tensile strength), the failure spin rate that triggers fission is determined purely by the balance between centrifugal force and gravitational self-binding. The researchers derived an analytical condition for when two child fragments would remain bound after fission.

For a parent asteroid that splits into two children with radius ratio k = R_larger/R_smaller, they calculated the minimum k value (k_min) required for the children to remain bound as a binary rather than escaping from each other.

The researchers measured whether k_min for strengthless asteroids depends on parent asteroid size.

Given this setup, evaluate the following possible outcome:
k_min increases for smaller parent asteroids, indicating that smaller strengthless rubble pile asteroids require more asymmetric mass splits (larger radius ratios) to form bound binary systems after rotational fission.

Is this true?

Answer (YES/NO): NO